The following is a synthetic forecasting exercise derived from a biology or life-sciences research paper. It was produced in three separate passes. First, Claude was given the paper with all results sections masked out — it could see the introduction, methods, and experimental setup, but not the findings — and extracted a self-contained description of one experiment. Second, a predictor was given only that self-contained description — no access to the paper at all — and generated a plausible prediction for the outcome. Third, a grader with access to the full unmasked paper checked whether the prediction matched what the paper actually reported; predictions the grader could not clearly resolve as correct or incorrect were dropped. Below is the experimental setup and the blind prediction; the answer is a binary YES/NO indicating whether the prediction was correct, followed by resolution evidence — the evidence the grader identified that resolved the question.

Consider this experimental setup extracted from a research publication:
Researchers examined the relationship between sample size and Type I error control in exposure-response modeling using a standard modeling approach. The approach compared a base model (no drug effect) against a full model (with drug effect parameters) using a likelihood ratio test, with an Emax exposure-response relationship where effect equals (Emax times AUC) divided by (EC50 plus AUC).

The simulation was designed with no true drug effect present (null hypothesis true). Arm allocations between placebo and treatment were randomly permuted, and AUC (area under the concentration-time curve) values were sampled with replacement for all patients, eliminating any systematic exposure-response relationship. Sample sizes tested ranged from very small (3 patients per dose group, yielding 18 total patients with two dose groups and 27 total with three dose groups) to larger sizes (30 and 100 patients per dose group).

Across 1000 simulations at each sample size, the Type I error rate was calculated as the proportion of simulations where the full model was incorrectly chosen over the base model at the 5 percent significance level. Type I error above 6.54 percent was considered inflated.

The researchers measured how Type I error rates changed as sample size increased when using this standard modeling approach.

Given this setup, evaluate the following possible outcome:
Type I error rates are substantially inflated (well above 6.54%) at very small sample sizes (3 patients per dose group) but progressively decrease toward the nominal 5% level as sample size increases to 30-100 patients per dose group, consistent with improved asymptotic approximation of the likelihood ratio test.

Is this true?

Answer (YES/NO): NO